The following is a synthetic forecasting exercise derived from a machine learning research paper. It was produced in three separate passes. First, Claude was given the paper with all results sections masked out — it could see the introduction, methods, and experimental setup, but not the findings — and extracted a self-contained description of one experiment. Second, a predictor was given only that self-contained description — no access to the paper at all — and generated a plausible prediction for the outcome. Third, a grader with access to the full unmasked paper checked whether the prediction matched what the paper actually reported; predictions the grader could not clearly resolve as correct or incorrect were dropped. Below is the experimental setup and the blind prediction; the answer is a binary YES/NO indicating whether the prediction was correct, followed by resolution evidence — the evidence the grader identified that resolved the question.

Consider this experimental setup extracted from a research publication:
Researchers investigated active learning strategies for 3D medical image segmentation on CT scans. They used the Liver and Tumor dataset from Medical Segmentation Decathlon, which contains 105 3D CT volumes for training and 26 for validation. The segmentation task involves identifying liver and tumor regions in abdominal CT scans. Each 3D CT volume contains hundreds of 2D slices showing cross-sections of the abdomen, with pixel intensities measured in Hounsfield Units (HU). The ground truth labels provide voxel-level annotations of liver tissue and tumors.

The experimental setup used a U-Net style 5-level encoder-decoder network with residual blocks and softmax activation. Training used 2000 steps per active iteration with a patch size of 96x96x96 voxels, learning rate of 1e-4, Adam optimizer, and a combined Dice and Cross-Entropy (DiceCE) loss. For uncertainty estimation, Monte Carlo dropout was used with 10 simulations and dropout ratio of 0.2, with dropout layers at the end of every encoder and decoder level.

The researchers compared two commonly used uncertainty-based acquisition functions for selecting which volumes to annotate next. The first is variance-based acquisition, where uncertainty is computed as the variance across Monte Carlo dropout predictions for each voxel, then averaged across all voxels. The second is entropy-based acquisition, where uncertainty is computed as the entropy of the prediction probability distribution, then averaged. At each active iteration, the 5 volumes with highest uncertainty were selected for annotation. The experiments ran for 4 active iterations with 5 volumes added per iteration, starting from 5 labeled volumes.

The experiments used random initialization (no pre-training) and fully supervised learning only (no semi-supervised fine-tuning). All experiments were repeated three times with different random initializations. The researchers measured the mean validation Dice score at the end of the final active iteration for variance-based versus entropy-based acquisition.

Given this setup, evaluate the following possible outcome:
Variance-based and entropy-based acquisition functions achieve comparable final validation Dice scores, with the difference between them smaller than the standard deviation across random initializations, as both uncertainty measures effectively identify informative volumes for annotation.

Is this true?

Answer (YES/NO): NO